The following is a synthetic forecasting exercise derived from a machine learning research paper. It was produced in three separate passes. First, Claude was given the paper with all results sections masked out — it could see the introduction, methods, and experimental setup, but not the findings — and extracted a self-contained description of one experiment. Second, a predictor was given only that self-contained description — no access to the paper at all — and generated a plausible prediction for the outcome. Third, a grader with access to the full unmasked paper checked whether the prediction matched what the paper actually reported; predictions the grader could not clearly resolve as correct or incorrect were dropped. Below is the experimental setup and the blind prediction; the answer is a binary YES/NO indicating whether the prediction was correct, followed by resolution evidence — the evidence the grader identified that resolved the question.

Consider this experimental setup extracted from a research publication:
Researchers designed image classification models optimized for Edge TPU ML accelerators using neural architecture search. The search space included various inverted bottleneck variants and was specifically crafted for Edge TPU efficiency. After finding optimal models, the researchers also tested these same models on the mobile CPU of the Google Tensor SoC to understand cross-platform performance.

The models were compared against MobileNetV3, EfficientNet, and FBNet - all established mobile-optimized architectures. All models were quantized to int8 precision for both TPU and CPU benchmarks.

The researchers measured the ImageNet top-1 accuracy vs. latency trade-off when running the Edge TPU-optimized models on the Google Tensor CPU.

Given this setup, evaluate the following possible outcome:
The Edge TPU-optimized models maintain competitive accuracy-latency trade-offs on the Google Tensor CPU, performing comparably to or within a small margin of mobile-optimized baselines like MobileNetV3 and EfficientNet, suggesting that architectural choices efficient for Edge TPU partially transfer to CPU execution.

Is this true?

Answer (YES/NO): NO